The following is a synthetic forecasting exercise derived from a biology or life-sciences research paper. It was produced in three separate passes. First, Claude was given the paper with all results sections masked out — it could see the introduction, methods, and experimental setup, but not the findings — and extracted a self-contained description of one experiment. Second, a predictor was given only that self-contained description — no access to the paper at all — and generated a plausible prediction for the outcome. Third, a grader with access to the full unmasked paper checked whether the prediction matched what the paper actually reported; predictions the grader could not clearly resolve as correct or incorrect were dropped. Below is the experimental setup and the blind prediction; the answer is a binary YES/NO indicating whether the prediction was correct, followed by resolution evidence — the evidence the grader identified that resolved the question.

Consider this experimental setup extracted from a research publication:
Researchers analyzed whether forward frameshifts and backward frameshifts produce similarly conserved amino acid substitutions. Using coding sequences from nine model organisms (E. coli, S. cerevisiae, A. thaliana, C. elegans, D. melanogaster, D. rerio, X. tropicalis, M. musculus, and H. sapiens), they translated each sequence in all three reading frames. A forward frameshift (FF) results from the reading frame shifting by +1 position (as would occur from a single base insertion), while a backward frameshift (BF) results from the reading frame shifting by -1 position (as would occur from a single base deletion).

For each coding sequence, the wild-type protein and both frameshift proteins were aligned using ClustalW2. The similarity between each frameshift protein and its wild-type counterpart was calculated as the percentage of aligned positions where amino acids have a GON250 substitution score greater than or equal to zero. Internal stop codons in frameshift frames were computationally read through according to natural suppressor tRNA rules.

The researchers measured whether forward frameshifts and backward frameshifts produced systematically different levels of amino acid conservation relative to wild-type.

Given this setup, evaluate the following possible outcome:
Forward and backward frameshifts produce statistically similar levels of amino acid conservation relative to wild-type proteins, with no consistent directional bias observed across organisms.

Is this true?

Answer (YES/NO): YES